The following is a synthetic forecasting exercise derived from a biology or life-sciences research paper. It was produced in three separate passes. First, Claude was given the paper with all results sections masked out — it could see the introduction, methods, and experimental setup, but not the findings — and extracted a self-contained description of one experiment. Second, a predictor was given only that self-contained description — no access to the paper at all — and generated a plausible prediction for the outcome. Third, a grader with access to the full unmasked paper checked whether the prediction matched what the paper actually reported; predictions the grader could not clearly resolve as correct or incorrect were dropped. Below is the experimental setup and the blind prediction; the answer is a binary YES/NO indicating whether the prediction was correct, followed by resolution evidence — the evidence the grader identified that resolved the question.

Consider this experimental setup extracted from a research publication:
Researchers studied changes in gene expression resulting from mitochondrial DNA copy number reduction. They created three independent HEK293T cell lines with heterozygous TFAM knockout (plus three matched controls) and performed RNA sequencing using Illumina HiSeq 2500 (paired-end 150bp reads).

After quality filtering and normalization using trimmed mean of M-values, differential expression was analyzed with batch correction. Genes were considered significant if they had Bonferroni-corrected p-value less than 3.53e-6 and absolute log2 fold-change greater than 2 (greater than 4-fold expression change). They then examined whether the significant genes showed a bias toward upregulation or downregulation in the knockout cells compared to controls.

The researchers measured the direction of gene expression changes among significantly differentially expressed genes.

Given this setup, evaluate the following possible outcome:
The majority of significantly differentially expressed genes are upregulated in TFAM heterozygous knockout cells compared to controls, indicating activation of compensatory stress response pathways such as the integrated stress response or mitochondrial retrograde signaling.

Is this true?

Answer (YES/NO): NO